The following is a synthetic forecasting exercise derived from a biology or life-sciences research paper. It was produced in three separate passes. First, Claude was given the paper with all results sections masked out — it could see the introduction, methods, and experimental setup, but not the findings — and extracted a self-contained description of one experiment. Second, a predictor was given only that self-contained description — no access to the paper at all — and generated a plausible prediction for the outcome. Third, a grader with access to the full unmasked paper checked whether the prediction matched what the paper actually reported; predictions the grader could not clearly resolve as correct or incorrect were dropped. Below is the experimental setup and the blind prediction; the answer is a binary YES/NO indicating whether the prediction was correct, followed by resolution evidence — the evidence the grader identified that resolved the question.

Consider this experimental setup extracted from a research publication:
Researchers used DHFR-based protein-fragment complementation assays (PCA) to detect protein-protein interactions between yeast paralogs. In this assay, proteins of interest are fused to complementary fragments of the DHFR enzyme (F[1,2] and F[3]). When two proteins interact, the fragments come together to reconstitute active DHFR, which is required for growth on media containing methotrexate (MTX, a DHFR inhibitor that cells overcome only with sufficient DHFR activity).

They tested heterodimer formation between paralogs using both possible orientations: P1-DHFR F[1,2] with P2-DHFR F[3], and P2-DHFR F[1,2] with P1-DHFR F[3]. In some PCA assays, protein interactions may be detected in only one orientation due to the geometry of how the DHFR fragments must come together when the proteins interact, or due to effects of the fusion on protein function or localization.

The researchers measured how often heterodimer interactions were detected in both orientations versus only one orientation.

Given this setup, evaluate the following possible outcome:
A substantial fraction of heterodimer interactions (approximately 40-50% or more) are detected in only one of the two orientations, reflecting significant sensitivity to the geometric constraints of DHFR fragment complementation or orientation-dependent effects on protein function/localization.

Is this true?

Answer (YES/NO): NO